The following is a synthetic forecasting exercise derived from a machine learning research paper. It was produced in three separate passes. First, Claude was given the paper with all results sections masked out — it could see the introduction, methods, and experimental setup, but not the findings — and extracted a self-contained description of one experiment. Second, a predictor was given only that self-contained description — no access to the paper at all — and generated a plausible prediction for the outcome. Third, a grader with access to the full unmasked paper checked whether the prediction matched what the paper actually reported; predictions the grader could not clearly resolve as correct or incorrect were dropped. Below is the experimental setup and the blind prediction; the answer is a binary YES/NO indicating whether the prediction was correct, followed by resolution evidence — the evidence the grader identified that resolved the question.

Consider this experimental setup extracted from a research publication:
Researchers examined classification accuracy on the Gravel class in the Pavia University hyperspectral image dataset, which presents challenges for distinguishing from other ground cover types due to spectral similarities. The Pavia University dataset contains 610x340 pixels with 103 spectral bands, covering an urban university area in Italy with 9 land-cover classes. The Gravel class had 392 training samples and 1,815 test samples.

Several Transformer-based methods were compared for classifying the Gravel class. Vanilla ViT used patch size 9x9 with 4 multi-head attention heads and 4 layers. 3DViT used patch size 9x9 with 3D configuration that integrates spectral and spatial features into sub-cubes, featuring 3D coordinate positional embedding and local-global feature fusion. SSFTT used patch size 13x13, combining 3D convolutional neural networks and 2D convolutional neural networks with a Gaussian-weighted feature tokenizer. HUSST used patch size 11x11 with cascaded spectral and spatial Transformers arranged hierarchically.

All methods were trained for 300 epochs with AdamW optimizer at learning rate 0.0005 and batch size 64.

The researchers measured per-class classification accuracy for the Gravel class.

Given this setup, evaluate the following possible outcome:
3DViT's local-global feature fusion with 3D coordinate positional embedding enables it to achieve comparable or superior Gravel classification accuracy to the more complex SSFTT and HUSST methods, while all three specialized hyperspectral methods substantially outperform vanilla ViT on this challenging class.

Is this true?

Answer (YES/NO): YES